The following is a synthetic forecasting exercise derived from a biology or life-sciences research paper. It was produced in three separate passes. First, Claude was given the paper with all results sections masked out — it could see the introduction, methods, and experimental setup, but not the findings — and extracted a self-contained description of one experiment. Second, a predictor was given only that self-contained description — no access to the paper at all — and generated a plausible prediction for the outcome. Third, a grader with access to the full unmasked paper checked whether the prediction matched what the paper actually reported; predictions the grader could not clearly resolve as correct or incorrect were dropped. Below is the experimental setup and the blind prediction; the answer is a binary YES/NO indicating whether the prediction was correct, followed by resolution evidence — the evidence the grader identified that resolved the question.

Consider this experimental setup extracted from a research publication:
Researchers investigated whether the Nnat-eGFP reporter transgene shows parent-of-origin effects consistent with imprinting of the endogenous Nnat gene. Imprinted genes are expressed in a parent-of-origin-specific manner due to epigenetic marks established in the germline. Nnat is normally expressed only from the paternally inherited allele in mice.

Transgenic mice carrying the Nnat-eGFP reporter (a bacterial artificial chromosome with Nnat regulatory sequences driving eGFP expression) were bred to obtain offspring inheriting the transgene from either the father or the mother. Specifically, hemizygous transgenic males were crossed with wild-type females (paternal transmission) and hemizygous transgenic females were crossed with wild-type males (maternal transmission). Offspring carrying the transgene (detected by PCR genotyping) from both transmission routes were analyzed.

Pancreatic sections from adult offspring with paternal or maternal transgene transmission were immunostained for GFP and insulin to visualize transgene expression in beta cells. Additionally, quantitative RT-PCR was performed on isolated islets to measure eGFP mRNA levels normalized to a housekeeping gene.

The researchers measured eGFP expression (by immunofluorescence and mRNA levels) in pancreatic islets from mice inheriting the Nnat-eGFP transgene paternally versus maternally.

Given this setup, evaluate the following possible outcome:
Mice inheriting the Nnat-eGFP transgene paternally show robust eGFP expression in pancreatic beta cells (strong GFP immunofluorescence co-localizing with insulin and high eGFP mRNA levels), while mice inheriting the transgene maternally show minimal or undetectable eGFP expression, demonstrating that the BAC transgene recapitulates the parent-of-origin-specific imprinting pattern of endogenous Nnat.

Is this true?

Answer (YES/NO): YES